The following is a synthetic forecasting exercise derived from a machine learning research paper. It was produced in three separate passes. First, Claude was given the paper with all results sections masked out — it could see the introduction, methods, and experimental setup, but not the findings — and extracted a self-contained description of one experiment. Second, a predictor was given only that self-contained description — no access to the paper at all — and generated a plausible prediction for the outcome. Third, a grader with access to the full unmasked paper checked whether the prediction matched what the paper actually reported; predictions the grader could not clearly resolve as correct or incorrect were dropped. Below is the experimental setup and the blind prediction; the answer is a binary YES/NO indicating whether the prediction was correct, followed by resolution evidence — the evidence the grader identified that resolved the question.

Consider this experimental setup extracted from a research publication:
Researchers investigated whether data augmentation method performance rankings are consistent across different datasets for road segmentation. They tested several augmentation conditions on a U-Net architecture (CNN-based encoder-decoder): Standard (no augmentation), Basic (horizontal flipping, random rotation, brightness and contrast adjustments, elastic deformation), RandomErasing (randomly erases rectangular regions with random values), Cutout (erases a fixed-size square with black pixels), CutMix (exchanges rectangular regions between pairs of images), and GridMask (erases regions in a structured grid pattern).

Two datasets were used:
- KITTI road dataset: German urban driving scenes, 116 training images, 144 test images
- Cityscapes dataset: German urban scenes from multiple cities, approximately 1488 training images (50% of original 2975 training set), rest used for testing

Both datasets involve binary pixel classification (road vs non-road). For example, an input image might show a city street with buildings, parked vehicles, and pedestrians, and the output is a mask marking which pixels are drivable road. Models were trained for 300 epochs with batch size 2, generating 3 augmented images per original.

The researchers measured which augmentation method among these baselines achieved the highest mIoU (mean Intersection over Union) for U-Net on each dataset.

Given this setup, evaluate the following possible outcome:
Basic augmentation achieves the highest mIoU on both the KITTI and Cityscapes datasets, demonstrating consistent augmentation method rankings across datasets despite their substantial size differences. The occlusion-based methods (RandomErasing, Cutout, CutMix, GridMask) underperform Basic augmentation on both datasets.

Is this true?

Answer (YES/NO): NO